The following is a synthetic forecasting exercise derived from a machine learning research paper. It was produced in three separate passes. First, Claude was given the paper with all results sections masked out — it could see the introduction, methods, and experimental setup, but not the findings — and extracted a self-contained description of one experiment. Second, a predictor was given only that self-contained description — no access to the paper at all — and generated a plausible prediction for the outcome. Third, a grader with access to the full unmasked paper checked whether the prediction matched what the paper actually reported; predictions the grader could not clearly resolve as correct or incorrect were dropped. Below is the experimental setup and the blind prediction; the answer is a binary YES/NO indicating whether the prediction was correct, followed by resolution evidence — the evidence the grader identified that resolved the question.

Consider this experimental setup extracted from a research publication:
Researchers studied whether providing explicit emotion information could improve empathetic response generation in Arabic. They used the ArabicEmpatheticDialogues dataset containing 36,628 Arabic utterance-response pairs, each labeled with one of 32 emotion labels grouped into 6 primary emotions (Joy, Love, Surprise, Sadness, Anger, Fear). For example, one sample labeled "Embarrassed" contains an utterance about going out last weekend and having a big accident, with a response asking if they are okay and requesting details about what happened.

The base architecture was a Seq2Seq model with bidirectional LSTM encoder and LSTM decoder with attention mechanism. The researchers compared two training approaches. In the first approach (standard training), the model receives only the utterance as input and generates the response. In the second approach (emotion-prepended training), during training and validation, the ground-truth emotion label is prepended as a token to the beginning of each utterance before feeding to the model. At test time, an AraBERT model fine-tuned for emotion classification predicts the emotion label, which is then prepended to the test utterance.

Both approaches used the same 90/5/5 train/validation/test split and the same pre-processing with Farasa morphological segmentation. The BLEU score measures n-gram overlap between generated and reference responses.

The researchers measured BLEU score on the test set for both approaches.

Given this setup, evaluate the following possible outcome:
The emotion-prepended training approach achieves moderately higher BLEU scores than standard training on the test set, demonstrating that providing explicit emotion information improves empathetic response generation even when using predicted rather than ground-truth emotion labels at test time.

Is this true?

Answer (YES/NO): YES